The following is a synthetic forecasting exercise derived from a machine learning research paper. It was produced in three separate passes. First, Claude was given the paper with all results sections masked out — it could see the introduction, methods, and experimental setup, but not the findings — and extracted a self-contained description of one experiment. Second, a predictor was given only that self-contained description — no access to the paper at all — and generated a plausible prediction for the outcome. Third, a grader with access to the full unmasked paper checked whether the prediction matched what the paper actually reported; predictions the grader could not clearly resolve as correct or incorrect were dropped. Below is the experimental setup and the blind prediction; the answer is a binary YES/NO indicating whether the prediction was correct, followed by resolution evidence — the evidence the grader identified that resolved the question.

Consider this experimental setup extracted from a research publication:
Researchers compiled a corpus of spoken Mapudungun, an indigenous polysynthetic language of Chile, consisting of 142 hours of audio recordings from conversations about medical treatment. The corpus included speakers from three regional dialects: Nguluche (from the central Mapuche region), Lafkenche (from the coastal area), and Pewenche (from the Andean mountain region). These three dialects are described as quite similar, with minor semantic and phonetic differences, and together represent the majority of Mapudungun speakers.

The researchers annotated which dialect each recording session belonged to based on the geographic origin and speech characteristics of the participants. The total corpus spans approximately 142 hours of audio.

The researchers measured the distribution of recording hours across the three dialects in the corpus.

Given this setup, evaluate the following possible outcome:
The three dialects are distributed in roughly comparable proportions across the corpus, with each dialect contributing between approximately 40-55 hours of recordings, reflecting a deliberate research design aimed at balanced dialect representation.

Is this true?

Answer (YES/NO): NO